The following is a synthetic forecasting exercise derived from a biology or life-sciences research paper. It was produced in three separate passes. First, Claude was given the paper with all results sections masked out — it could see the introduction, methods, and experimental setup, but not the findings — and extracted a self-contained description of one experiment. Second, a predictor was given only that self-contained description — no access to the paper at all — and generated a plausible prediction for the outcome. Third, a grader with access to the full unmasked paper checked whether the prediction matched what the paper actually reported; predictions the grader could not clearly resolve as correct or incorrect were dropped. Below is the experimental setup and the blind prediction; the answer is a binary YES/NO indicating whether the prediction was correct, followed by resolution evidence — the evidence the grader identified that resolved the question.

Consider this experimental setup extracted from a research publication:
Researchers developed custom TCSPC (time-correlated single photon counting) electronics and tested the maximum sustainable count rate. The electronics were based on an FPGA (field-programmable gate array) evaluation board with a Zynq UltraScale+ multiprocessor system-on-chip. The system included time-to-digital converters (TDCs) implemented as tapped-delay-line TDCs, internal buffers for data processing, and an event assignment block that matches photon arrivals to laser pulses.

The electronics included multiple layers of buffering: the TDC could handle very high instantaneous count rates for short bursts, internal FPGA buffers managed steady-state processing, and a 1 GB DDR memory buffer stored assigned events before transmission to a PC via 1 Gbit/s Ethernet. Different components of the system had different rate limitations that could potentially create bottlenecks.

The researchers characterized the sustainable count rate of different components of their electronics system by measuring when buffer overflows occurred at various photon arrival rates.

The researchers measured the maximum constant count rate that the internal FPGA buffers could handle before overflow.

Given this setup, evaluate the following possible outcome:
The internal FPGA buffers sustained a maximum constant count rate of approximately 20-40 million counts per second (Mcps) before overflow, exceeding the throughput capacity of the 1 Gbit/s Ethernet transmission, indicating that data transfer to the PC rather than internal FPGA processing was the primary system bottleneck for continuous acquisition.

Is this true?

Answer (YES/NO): NO